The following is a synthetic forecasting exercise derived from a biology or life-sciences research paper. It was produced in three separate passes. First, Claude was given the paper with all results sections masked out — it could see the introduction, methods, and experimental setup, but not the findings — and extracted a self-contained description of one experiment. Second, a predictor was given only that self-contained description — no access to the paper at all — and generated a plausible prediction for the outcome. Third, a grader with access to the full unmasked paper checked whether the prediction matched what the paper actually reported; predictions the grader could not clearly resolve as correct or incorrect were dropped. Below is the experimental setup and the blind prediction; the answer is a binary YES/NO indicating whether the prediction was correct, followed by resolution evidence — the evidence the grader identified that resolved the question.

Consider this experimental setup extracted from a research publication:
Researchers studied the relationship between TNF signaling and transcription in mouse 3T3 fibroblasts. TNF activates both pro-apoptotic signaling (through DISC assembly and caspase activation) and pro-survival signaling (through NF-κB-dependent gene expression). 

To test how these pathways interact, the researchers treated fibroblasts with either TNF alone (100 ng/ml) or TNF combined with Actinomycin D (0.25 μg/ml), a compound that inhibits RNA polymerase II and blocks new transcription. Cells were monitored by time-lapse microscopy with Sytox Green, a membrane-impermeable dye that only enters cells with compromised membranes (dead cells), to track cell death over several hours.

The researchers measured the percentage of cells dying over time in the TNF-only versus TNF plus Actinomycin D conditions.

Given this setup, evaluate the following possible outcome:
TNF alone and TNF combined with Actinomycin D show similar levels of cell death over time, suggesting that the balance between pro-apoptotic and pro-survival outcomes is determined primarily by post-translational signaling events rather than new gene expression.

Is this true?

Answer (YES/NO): NO